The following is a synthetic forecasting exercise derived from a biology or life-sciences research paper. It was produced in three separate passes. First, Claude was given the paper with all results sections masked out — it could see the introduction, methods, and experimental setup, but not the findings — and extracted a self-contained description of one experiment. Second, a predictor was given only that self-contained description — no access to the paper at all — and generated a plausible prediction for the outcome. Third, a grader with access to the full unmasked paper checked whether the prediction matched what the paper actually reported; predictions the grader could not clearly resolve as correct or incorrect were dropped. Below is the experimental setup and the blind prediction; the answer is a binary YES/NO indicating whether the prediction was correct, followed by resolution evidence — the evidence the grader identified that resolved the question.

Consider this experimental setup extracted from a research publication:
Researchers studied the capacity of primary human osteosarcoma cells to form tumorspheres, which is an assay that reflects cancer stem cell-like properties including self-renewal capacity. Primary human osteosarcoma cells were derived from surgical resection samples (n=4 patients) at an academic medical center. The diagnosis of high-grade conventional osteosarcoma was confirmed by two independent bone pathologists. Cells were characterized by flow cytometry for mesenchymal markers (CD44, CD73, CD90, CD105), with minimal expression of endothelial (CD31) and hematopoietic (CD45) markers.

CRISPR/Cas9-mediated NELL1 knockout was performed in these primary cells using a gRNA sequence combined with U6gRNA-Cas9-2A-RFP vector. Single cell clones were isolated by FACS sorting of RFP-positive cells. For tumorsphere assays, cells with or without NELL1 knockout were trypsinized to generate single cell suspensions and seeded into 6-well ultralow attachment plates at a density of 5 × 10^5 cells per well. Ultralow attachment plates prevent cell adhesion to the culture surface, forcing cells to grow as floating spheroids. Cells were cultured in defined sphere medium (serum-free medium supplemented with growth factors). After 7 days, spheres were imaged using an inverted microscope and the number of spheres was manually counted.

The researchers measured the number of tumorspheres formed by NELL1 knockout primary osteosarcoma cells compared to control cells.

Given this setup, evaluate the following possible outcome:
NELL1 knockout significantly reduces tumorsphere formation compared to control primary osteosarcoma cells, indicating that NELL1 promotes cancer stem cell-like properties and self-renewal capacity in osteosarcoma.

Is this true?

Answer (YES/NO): YES